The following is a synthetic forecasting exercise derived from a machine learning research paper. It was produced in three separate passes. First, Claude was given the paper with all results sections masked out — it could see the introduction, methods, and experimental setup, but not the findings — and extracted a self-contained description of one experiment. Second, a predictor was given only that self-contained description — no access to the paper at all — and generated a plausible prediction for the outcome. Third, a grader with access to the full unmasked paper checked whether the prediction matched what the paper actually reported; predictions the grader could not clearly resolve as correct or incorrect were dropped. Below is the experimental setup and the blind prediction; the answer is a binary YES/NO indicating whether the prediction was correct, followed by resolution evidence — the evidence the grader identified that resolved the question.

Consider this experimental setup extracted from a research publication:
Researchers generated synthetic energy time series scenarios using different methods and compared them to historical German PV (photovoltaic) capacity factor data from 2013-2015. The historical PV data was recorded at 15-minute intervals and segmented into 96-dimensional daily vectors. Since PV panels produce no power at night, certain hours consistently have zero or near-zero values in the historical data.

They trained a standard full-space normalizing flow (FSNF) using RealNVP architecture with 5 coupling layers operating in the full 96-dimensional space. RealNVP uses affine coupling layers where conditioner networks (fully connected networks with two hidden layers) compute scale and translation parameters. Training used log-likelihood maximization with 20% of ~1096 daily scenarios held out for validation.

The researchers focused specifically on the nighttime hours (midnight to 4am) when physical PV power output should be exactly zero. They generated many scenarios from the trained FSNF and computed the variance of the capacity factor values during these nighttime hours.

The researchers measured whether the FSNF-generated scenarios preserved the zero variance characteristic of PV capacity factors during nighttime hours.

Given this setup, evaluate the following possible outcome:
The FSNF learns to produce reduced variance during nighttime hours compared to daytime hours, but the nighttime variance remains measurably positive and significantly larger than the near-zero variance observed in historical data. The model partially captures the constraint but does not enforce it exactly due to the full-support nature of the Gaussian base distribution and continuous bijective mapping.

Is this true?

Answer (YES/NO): NO